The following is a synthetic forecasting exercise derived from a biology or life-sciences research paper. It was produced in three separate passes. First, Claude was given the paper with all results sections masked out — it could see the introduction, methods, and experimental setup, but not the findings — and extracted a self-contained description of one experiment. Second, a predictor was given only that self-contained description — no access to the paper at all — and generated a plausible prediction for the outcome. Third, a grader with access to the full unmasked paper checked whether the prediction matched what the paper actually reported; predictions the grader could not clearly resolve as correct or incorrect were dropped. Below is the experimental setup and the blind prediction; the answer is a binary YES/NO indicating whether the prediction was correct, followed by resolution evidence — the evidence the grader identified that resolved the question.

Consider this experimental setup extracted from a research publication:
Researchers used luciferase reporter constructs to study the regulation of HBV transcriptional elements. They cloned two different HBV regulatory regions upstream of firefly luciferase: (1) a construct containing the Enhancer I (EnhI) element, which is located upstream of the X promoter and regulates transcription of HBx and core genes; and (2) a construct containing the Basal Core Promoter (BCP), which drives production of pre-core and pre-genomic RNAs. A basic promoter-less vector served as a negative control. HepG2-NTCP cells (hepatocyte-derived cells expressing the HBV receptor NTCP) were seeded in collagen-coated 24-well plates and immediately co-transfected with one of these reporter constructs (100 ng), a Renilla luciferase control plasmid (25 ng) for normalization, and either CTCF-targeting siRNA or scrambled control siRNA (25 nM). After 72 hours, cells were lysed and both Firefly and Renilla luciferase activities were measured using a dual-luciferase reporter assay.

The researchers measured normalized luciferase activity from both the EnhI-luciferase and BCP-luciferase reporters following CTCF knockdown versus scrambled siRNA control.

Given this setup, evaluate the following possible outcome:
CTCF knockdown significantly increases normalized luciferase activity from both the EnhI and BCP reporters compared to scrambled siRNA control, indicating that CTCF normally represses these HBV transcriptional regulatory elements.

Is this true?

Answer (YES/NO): NO